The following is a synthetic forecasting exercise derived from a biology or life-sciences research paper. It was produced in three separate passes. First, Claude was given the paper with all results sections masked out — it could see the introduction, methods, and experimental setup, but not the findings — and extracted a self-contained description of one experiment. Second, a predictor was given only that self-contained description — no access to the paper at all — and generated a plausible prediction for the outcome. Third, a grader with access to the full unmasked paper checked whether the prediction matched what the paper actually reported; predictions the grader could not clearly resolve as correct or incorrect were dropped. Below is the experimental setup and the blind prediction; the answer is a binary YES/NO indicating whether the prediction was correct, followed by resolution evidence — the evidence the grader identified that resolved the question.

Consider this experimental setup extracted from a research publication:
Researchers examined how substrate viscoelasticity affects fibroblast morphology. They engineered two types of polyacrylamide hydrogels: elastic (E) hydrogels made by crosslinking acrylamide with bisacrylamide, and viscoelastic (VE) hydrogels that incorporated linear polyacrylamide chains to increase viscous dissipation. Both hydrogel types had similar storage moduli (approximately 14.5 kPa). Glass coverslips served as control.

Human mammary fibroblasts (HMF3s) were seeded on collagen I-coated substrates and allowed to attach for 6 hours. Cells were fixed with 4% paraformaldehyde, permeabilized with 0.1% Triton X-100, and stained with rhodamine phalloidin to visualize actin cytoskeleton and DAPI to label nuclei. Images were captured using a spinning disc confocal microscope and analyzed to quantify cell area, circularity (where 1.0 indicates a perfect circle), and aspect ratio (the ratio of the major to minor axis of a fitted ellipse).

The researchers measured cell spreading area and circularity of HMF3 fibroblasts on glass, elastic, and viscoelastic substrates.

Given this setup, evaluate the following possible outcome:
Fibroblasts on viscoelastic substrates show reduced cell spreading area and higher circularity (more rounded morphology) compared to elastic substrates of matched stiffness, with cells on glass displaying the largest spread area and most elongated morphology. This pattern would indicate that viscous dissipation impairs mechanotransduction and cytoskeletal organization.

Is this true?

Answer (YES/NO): NO